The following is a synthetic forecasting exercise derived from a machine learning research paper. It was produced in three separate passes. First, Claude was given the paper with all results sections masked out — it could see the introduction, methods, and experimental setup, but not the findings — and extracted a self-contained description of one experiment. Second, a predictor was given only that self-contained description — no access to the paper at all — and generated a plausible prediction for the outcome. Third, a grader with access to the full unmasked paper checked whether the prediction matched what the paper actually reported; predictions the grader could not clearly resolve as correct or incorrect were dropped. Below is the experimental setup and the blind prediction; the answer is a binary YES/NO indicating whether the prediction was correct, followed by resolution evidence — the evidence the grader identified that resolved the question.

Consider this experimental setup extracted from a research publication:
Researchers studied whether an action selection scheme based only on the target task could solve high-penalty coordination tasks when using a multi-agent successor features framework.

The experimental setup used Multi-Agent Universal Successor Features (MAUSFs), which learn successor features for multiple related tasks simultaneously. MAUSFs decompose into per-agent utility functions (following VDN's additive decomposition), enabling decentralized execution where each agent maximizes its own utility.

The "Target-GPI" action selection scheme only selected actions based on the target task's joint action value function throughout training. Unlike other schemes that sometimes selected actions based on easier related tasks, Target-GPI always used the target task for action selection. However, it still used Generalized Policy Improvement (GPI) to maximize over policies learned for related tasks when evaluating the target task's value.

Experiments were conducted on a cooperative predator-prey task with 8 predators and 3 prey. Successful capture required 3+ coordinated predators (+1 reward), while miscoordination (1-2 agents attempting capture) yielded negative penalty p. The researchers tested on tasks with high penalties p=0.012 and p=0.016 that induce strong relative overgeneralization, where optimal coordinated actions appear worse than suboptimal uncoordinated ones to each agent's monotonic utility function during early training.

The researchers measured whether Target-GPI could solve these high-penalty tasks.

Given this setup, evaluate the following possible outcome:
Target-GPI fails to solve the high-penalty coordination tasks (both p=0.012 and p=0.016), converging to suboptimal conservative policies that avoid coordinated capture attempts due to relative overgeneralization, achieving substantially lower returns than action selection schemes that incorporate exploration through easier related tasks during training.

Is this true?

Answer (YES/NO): YES